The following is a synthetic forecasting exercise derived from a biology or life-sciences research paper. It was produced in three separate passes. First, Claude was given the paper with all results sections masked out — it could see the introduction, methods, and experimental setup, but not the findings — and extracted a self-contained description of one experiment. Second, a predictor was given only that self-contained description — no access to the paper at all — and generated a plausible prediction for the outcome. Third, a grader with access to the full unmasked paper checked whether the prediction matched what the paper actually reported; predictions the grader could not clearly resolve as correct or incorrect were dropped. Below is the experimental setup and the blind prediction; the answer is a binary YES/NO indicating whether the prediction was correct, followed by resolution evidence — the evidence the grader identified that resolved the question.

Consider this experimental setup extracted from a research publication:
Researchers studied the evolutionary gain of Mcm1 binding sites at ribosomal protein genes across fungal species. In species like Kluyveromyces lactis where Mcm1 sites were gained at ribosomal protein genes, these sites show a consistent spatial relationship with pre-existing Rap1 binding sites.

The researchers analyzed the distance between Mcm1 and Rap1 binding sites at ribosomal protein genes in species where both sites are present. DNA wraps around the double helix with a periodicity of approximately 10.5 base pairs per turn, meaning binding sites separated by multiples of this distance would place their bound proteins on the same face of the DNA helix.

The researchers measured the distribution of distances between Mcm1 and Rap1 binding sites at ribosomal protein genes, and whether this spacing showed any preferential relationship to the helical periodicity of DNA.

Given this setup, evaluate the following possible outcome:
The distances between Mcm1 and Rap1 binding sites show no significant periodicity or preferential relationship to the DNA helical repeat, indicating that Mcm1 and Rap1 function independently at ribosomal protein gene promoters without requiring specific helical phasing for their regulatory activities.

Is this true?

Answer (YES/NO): NO